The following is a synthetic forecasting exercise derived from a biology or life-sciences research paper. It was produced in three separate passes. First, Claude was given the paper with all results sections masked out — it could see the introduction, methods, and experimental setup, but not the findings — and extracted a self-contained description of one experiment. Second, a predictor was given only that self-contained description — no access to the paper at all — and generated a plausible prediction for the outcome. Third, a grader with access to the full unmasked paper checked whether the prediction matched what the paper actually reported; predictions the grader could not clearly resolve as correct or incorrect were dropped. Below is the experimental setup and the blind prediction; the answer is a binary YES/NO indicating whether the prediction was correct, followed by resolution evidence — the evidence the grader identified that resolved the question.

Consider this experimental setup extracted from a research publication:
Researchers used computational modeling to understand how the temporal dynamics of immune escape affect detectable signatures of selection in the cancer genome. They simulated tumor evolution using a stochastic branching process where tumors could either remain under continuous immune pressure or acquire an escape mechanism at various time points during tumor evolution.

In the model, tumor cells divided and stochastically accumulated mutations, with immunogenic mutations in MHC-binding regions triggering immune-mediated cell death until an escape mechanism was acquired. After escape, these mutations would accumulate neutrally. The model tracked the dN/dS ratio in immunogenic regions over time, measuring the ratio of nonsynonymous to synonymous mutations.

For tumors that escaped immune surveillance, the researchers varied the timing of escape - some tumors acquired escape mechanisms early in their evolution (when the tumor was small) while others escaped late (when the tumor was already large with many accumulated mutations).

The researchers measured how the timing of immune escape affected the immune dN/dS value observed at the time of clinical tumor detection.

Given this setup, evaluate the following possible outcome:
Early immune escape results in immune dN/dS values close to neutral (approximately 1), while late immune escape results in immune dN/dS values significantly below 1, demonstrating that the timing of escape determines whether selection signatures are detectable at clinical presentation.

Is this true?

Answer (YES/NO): YES